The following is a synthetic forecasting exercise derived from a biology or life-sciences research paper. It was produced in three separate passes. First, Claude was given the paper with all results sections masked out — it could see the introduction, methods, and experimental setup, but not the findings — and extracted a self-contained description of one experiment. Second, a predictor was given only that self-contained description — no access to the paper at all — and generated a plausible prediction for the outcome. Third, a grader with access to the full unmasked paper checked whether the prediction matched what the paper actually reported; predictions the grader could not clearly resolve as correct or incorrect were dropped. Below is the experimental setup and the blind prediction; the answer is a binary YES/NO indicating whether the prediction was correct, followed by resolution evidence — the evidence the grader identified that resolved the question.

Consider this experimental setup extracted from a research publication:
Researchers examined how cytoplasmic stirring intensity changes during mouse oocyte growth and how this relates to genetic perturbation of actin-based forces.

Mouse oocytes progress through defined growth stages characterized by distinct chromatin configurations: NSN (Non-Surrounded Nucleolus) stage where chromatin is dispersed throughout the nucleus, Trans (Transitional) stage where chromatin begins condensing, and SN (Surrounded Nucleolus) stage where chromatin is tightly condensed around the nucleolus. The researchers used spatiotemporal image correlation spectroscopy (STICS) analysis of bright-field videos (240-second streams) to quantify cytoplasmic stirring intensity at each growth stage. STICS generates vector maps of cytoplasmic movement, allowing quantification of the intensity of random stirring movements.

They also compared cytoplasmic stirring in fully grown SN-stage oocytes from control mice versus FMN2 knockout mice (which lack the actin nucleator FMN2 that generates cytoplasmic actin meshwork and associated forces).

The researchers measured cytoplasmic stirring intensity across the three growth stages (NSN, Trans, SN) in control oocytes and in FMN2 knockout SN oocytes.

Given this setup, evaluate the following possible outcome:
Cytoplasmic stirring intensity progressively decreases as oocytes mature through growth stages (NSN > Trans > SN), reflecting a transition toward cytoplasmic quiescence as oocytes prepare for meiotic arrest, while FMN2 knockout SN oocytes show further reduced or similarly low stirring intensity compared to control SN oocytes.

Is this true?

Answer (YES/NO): NO